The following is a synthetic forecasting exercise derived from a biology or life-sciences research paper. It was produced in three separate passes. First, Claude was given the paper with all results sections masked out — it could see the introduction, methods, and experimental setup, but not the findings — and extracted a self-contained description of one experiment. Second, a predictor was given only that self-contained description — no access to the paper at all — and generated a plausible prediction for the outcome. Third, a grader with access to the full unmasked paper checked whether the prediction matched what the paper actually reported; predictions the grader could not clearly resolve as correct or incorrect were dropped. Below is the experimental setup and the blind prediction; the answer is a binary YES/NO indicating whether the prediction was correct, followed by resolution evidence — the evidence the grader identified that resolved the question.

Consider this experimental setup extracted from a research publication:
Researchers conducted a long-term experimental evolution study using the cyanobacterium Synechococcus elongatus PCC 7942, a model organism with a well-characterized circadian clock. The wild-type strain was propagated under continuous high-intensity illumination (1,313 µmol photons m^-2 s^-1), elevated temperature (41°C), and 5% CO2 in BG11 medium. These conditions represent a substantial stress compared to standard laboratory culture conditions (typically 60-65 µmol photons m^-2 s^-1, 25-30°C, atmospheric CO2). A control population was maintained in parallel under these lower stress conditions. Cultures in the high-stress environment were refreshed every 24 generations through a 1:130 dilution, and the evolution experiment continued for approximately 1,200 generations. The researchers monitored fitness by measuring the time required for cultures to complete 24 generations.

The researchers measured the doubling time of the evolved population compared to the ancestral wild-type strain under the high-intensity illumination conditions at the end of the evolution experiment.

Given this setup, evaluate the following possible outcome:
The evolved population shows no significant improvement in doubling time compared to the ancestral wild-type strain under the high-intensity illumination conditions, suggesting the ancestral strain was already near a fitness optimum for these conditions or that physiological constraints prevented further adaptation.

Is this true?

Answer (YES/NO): NO